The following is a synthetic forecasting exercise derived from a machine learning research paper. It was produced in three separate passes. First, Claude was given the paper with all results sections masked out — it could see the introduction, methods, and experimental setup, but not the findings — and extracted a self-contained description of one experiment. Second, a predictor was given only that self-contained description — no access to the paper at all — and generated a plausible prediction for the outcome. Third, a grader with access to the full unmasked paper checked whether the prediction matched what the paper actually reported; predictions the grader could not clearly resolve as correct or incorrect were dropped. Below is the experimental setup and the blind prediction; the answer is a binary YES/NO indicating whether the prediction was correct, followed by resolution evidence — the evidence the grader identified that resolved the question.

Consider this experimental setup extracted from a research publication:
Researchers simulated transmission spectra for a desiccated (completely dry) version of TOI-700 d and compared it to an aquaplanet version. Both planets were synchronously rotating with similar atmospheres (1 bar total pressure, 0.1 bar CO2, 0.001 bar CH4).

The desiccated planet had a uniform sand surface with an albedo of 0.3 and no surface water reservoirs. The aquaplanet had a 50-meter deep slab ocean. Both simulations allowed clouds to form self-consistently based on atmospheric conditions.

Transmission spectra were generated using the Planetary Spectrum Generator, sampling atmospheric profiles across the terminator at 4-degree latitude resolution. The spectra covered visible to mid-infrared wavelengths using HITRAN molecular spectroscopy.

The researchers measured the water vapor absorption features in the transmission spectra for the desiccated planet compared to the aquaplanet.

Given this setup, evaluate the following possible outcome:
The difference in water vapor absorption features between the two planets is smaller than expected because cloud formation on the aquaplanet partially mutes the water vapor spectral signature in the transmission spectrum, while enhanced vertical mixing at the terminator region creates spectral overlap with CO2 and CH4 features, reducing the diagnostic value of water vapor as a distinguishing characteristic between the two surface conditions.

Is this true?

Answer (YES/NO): NO